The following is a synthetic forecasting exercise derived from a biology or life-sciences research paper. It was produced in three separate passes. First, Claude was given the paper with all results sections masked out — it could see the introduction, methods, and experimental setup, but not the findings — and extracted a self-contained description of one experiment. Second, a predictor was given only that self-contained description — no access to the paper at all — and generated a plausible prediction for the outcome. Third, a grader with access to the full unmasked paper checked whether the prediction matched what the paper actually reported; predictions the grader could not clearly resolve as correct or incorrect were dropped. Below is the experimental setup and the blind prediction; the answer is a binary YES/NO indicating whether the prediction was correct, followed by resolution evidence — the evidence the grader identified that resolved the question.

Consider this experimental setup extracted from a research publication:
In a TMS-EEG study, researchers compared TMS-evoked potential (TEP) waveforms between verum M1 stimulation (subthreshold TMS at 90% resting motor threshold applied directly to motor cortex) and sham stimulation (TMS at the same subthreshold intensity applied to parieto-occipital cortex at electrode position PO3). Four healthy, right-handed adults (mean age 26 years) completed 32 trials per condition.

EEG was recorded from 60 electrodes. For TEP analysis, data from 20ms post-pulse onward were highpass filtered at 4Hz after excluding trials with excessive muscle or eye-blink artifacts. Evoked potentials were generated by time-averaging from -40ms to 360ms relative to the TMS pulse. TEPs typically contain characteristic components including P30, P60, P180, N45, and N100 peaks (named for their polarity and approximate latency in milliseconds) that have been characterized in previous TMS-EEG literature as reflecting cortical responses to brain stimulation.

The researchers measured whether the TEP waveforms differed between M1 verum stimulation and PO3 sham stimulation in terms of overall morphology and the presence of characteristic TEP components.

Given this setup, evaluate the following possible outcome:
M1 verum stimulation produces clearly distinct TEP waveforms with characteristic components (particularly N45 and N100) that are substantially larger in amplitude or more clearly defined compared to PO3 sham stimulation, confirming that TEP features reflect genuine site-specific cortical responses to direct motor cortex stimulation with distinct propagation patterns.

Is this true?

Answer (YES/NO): NO